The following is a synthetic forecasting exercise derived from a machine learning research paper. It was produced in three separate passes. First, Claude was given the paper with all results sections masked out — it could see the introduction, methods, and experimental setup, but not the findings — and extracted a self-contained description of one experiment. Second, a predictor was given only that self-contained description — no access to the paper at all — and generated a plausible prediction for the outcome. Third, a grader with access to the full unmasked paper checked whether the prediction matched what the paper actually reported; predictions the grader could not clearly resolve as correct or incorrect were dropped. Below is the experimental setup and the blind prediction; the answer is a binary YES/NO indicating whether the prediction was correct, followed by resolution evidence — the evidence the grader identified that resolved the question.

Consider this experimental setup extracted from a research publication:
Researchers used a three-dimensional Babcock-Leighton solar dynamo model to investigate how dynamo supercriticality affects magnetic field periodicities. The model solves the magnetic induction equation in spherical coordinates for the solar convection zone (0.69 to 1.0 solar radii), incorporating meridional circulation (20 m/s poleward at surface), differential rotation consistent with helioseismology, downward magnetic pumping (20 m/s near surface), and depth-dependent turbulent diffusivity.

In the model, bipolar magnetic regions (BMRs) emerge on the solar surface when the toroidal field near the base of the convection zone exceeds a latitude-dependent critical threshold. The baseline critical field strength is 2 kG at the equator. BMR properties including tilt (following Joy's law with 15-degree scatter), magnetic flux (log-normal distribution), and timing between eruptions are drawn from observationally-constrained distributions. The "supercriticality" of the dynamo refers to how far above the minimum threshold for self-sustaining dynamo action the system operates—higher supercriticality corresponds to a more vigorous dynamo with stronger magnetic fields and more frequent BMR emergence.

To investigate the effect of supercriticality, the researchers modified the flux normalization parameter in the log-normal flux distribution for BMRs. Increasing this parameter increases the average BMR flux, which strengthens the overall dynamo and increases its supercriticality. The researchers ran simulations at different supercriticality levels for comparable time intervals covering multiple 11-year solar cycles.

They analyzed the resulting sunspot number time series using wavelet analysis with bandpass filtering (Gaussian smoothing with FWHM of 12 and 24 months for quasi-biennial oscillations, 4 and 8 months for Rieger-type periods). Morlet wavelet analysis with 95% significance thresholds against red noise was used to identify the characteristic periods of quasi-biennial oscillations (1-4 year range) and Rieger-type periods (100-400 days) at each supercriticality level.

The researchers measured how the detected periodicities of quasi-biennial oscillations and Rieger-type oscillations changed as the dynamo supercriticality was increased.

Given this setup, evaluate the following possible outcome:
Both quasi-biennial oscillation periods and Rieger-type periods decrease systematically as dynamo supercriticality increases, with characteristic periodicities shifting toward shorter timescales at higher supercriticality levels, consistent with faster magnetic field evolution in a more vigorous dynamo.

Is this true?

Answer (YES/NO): NO